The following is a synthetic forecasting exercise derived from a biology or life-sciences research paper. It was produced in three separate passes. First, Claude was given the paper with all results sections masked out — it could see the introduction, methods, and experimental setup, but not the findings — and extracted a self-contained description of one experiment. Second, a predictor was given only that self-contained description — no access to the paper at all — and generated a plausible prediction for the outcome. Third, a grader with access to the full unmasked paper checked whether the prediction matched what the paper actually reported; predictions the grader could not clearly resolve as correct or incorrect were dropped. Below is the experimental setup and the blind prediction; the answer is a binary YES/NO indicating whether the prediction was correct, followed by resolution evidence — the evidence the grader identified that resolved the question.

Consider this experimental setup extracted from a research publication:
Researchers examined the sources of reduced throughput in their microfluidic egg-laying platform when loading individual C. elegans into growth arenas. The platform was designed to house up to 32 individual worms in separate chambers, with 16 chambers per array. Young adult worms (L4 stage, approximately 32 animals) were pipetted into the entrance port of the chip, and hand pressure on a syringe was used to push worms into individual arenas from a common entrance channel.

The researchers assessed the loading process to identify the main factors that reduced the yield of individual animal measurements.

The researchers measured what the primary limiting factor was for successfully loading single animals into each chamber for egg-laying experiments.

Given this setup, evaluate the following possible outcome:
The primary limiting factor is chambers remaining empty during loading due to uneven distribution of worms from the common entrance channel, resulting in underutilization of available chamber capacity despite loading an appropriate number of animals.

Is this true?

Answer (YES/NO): NO